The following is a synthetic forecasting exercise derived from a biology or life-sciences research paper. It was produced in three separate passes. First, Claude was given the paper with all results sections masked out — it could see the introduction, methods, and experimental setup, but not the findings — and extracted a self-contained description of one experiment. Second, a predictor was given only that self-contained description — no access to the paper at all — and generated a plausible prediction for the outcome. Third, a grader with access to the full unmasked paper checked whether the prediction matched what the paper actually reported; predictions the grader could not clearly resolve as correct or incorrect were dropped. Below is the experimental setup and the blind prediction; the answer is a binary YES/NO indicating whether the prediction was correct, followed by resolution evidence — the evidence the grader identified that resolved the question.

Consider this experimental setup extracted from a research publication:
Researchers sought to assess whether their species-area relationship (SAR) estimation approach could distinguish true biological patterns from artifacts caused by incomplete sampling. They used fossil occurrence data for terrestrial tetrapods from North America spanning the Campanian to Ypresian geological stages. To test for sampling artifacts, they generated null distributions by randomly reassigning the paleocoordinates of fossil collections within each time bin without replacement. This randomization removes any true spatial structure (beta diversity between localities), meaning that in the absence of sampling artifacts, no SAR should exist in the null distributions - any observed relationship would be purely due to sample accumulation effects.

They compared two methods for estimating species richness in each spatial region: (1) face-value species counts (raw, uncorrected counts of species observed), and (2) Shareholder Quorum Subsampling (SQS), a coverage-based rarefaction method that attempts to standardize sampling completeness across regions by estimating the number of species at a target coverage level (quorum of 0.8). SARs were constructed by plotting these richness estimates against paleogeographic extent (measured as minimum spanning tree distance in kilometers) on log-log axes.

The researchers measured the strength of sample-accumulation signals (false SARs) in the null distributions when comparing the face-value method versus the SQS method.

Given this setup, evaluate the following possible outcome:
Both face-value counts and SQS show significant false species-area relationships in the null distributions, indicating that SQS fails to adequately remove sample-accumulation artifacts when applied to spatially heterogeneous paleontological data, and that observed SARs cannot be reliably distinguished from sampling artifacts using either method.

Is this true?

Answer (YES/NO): NO